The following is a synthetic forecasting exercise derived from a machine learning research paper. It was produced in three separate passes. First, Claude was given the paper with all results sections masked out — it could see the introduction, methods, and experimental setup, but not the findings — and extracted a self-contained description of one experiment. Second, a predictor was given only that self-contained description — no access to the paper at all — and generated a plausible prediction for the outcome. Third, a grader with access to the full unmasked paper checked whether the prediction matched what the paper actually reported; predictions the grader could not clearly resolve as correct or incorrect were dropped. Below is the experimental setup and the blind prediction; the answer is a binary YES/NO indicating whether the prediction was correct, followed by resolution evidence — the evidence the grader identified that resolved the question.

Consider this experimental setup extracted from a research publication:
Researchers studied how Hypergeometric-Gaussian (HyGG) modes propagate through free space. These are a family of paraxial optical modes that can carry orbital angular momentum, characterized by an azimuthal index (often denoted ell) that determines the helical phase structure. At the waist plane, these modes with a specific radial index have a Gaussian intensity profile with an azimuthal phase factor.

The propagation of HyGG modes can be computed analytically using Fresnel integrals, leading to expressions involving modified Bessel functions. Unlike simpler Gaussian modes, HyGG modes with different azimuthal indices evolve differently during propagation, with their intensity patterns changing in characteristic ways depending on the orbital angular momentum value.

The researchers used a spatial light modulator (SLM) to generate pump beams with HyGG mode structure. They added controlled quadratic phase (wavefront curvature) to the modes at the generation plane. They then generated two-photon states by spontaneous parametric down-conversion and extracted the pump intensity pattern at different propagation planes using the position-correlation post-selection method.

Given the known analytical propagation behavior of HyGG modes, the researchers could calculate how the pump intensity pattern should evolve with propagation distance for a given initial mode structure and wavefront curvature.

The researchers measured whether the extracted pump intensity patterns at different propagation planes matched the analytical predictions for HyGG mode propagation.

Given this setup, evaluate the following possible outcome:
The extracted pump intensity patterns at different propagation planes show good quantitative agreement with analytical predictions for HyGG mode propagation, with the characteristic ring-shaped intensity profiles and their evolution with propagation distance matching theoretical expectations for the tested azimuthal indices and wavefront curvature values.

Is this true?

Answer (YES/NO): NO